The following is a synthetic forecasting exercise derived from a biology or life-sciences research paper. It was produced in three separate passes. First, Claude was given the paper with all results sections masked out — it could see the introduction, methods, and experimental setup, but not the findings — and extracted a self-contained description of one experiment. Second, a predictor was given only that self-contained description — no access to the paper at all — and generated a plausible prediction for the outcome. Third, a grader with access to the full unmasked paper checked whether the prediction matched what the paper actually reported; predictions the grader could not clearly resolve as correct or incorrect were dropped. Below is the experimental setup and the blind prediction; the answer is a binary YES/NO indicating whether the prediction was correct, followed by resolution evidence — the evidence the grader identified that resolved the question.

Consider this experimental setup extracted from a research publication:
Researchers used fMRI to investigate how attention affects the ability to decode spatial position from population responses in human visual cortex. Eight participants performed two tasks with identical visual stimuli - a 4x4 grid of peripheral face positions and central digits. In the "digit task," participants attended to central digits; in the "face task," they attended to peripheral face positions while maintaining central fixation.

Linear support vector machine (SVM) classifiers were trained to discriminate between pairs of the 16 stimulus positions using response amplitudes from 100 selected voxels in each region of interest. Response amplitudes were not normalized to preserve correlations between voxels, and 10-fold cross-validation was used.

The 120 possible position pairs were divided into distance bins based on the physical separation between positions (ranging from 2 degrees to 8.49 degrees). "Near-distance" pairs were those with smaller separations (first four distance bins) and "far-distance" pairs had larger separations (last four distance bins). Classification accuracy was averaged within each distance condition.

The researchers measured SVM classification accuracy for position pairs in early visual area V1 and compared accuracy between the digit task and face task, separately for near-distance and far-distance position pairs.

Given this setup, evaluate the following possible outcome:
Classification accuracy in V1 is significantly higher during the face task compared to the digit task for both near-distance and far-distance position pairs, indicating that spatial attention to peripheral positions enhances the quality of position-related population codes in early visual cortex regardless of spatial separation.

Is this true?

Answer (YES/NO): NO